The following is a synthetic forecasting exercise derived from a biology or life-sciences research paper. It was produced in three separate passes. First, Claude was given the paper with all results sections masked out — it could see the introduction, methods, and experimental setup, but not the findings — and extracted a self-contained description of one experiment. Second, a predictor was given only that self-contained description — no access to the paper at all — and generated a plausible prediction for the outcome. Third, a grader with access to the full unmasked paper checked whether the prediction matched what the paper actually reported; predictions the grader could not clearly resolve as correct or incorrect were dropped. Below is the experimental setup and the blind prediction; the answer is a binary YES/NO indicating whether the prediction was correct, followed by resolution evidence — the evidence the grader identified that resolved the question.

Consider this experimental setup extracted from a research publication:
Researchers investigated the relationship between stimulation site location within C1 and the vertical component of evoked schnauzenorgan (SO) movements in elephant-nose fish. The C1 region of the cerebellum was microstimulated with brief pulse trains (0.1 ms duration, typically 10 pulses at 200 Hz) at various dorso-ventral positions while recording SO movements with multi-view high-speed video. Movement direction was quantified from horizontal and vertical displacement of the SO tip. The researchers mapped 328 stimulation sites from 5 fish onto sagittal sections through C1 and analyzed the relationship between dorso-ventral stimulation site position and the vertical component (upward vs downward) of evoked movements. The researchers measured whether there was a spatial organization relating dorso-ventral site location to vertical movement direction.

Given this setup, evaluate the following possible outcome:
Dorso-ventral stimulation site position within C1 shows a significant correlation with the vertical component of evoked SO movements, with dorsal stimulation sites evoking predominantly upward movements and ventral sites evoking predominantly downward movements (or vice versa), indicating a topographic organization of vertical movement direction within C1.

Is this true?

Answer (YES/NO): NO